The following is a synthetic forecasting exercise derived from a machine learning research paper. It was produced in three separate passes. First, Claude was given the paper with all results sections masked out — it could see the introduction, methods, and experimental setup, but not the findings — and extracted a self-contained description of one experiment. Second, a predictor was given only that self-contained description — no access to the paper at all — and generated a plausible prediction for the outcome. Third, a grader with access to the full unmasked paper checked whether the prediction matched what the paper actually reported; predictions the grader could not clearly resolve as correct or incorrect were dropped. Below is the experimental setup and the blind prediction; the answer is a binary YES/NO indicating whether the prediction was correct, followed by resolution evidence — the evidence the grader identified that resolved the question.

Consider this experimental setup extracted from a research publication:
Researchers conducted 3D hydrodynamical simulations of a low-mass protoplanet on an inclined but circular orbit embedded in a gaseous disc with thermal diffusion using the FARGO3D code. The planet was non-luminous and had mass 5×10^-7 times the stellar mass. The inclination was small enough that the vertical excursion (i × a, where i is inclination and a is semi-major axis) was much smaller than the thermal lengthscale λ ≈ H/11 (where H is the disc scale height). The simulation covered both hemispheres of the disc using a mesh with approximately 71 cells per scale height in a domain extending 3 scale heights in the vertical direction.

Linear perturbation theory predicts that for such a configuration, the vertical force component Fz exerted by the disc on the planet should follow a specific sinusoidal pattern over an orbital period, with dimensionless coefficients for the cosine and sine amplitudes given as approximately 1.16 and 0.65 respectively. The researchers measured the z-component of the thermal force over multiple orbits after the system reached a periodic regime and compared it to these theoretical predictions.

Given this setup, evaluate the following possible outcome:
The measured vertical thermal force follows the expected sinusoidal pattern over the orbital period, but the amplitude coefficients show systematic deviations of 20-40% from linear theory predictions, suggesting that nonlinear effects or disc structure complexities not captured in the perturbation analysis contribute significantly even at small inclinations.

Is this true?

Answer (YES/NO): NO